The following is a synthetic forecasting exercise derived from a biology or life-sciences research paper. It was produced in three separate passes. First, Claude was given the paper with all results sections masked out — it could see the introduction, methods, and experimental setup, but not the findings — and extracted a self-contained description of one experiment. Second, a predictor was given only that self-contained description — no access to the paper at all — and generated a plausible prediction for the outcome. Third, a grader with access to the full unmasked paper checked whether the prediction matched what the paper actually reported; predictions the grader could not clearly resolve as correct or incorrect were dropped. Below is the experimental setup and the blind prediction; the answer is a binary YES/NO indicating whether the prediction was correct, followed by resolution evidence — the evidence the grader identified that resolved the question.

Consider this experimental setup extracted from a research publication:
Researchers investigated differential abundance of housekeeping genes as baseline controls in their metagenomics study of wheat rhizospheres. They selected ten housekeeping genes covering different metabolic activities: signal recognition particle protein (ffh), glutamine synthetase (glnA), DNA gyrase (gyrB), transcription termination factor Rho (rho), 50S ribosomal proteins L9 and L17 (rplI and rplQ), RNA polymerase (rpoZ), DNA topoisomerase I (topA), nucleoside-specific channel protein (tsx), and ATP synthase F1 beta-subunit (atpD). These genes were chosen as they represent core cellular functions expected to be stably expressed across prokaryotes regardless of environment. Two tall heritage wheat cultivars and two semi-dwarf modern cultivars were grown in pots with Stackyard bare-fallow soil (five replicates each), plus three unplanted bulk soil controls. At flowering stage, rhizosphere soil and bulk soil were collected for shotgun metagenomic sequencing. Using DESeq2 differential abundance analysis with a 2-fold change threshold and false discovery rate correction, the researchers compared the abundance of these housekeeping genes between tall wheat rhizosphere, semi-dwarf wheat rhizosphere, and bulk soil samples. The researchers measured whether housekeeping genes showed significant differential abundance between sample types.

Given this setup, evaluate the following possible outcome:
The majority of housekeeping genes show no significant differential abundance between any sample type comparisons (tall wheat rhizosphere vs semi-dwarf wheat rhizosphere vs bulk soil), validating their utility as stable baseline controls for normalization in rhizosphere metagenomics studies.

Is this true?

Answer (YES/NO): YES